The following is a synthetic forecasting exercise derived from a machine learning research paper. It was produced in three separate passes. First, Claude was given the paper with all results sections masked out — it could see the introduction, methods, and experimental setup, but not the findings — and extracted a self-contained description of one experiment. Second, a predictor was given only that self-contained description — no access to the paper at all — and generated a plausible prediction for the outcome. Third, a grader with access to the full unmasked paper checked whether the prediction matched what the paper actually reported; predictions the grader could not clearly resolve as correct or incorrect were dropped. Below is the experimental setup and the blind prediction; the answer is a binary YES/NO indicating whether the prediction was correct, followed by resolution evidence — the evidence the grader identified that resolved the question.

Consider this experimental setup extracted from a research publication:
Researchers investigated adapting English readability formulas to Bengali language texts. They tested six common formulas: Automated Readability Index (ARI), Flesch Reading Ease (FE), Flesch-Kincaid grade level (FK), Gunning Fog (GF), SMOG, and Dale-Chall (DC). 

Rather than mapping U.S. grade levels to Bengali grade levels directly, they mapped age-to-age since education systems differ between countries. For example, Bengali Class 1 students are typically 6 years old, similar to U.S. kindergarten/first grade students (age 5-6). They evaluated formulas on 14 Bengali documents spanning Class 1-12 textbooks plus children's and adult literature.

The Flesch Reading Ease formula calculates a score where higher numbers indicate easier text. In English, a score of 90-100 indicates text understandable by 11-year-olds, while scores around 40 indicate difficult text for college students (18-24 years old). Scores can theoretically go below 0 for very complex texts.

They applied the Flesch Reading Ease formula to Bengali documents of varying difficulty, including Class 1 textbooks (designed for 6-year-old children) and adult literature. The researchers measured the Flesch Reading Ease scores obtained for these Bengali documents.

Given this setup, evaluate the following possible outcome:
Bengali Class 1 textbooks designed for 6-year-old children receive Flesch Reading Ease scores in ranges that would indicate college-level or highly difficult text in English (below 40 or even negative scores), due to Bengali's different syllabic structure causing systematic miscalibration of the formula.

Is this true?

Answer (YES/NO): NO